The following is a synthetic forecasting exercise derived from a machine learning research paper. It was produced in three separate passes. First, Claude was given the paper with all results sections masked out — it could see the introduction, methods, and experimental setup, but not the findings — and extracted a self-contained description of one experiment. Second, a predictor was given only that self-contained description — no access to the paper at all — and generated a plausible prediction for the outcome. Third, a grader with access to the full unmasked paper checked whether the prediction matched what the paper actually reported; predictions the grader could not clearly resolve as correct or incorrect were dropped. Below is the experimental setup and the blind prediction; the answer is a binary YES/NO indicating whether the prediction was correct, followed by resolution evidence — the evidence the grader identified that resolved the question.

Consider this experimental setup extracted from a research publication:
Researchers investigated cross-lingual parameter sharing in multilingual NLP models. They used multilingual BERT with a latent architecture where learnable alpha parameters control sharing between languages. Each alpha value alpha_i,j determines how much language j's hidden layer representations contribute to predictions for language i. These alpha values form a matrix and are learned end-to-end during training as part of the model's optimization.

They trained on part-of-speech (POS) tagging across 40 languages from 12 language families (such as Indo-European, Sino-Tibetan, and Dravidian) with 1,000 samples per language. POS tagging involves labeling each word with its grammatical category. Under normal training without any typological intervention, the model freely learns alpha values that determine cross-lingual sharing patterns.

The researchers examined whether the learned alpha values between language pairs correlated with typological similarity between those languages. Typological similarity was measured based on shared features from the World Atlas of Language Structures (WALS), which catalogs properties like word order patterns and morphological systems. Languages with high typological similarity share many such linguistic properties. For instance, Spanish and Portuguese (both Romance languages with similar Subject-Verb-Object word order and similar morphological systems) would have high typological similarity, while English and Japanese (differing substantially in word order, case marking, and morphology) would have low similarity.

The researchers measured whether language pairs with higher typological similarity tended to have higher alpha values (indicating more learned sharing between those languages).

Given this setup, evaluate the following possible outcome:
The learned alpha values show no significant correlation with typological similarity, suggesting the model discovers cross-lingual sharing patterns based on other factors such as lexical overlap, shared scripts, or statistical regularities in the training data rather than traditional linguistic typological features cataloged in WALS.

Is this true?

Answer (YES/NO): NO